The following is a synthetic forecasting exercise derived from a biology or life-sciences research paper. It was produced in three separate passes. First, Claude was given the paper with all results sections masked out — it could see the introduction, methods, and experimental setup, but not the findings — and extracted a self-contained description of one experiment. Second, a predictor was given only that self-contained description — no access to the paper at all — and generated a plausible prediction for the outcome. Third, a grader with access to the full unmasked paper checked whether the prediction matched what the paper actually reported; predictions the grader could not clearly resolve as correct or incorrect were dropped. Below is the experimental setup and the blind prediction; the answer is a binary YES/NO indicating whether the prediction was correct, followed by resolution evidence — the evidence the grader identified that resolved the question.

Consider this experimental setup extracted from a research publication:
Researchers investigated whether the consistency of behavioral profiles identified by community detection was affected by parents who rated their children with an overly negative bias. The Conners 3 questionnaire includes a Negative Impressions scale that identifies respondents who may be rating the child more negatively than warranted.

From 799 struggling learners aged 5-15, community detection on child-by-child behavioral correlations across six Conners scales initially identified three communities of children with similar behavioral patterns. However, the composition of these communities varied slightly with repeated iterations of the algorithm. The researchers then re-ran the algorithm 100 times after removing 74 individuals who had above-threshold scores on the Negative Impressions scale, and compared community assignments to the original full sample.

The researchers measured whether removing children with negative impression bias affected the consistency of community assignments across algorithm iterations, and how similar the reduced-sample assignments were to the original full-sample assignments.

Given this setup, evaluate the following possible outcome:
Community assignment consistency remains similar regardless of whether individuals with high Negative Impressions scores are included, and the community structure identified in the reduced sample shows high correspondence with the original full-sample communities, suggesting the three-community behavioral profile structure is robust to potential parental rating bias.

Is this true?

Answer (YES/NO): NO